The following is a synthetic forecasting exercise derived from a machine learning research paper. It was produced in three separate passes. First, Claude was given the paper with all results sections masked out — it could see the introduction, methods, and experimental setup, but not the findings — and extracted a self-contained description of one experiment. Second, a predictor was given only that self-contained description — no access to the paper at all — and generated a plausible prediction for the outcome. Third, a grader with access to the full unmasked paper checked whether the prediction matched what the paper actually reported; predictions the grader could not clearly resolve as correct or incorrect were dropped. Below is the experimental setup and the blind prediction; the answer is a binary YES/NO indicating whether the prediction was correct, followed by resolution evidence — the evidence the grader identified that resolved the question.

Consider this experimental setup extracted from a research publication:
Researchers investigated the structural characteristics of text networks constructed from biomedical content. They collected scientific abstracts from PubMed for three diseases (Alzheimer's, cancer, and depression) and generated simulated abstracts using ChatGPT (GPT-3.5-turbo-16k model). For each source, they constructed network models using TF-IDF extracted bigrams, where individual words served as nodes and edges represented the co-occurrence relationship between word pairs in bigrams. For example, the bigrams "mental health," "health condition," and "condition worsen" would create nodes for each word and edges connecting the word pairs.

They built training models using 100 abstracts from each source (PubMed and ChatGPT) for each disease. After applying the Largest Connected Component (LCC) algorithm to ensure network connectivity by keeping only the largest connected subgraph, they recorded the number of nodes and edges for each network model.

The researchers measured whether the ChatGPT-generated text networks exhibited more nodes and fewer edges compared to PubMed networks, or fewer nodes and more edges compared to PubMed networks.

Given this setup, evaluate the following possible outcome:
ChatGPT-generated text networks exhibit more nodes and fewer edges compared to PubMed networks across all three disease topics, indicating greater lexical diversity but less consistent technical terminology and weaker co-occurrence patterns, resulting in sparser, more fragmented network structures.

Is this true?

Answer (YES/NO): NO